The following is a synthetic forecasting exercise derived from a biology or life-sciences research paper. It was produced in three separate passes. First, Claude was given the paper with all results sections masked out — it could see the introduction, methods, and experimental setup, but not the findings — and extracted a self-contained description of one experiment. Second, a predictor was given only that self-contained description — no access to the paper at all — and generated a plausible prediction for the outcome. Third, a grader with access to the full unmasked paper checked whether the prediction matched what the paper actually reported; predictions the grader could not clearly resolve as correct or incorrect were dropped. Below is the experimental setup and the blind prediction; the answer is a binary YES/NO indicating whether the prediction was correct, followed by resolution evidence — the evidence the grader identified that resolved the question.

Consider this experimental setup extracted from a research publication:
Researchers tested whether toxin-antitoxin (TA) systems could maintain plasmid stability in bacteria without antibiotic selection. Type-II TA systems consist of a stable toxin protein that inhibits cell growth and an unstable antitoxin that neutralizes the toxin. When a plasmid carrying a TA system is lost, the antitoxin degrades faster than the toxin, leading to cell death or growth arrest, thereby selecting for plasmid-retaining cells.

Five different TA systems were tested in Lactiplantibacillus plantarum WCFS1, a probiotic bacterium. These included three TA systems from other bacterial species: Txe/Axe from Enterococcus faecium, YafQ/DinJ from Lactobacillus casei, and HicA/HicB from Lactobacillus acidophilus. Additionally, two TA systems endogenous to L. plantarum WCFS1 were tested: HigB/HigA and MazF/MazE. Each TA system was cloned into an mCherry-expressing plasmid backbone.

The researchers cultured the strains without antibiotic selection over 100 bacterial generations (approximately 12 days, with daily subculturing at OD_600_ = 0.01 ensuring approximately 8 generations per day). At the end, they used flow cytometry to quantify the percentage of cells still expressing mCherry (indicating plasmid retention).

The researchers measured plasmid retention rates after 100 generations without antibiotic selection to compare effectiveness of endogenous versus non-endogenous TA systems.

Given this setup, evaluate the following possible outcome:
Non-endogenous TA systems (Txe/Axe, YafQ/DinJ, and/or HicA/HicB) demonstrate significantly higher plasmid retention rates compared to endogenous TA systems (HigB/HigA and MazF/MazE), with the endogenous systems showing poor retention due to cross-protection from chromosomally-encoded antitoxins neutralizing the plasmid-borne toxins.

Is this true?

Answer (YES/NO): NO